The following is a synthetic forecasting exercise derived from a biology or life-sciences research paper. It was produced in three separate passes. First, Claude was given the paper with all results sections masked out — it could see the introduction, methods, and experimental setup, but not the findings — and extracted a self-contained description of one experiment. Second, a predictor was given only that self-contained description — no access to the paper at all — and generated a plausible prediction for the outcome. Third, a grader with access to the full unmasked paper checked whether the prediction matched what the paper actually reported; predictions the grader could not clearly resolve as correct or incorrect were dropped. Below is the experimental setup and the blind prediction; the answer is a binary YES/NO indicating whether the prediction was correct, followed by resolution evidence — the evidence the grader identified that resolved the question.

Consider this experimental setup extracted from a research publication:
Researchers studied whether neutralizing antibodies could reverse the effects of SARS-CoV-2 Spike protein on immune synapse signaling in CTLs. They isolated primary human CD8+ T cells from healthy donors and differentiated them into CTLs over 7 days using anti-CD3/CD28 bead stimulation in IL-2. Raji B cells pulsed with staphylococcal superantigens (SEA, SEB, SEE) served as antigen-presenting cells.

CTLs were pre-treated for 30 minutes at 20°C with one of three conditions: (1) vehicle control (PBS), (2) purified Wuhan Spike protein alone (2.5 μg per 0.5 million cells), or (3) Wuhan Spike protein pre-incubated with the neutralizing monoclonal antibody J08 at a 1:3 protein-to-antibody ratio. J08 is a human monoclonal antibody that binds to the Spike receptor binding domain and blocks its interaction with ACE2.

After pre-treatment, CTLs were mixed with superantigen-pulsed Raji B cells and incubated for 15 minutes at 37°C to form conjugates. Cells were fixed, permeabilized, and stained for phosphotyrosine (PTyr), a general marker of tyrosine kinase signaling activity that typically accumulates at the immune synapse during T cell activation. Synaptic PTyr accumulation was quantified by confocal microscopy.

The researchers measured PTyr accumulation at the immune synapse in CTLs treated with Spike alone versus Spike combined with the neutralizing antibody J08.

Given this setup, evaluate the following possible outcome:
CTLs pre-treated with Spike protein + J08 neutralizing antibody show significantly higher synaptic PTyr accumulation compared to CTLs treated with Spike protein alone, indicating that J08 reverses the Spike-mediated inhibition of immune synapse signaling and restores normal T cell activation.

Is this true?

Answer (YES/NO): YES